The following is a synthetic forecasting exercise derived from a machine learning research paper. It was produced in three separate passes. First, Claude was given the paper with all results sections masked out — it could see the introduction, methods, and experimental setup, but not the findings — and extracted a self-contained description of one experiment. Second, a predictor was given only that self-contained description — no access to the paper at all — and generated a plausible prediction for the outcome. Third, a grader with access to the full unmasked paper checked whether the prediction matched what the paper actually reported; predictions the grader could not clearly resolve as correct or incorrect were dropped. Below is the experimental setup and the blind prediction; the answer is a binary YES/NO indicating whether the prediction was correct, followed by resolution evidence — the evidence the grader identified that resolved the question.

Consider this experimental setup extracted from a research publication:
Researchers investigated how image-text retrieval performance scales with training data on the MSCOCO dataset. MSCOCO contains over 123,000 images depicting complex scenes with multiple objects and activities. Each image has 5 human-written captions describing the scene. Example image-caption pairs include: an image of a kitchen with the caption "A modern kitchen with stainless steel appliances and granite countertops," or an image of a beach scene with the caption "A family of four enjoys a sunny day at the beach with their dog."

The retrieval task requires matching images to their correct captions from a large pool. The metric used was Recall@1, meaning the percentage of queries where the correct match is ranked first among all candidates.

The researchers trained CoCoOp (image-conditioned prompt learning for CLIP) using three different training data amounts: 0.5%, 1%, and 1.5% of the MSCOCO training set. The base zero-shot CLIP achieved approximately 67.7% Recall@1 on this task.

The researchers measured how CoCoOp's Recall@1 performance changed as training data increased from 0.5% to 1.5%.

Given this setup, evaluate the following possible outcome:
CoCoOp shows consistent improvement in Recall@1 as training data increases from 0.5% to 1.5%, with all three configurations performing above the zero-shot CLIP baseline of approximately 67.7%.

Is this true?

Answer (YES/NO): YES